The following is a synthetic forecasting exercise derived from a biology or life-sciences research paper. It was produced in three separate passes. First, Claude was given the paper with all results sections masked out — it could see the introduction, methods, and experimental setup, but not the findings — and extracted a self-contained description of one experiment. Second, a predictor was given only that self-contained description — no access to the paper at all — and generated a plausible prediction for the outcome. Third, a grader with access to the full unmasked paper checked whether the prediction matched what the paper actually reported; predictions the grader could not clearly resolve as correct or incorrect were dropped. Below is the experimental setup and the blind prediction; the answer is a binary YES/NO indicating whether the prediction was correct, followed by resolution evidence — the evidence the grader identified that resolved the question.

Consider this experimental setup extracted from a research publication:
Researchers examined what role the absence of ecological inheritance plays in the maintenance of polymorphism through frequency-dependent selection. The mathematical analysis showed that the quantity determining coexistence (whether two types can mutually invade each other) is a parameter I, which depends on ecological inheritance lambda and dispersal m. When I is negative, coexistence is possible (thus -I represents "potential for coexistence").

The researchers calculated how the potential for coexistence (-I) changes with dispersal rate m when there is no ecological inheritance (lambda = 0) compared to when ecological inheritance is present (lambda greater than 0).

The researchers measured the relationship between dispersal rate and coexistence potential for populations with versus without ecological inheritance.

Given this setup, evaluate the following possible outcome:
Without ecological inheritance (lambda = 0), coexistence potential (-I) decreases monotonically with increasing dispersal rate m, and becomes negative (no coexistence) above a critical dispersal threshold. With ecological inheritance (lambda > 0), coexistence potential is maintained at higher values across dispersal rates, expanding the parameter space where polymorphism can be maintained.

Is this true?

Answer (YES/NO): NO